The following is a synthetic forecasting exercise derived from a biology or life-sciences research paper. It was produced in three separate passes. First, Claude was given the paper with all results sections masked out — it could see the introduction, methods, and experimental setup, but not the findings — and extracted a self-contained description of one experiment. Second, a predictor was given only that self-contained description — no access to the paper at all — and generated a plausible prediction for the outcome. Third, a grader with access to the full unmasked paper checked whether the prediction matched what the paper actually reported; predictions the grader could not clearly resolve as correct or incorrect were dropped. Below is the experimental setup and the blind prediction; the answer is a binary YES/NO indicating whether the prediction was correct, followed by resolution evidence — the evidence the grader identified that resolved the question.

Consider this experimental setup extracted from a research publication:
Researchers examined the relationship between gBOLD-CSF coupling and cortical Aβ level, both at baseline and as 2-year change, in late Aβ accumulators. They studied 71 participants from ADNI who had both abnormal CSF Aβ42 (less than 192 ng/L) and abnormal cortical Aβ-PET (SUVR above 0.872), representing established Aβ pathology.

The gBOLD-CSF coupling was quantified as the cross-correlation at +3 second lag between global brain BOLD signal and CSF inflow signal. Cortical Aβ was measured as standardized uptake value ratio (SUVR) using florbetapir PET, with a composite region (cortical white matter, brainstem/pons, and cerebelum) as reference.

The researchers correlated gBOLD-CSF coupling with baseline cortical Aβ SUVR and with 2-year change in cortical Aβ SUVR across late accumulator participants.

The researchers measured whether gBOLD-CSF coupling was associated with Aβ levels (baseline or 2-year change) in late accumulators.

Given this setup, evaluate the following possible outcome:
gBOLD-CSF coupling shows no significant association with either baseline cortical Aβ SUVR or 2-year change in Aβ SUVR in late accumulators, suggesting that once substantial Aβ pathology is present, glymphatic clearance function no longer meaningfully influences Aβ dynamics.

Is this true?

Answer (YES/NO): YES